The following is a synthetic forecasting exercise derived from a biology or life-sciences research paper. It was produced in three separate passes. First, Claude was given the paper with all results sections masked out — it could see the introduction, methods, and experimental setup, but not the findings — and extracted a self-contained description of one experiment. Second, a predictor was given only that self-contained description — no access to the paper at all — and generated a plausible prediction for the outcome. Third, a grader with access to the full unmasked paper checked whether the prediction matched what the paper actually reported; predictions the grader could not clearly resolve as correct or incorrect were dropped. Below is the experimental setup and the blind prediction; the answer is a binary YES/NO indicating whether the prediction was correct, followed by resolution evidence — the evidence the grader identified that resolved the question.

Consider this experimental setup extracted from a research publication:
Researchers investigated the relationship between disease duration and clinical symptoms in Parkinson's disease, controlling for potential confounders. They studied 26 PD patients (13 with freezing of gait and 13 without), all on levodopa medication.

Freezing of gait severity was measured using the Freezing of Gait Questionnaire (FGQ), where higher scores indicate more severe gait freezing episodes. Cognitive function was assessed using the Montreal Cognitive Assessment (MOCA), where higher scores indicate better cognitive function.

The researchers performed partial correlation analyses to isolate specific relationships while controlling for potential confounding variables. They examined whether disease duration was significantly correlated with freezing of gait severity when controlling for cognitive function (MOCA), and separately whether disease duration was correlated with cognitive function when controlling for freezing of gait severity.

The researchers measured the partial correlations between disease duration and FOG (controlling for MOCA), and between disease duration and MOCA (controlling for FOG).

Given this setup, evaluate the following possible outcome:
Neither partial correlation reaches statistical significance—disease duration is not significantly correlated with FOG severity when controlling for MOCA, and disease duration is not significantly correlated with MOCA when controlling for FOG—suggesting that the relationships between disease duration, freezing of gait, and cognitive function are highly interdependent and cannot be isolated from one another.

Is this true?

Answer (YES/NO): NO